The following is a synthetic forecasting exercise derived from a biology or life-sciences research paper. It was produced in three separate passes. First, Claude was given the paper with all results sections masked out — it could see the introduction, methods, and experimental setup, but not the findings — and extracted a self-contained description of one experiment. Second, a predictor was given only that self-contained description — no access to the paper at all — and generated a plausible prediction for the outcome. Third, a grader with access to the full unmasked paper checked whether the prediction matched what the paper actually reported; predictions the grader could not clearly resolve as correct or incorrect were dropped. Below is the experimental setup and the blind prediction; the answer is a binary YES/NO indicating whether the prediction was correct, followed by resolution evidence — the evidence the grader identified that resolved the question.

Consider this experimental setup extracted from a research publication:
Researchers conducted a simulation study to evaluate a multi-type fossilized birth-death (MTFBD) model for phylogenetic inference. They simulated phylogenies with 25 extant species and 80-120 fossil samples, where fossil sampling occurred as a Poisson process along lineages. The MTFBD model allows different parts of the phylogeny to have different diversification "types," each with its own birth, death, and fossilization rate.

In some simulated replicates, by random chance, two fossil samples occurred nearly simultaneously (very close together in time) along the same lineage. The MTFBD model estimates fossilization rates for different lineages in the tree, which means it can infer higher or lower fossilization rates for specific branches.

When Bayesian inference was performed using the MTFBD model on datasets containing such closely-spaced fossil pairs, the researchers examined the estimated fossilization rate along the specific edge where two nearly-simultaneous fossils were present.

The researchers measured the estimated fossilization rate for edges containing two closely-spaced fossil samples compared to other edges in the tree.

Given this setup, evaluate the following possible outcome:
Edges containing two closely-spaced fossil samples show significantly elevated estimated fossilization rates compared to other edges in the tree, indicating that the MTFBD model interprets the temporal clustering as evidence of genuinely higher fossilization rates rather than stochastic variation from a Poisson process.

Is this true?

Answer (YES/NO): YES